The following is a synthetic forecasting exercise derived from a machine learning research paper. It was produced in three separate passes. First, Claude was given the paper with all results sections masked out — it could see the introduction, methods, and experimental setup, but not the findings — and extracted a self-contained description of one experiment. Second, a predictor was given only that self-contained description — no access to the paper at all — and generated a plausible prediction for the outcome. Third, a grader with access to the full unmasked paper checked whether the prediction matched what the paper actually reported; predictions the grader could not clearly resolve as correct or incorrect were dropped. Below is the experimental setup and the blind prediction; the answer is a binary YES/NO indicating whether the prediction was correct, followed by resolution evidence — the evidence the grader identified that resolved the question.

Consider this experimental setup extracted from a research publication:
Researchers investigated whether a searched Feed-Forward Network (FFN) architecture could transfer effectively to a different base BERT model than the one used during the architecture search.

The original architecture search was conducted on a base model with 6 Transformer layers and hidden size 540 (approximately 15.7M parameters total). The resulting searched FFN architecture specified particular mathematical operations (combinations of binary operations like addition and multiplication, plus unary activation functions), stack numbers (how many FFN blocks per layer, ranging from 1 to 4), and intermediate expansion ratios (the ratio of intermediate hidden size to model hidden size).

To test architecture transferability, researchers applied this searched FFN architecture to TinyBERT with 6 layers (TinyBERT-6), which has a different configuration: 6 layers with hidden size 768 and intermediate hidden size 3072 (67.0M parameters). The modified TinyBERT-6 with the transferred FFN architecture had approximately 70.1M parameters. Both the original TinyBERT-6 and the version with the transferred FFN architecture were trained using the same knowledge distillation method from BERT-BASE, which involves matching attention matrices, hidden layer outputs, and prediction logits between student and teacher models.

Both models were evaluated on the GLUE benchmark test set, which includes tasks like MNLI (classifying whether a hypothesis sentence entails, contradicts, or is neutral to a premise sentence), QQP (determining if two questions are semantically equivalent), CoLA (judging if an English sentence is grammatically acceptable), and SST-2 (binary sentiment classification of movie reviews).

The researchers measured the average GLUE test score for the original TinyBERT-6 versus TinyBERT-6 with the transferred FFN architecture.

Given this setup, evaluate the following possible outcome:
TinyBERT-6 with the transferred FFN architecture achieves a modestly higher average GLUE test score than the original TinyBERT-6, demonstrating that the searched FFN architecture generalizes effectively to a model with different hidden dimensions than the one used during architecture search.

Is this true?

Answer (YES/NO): YES